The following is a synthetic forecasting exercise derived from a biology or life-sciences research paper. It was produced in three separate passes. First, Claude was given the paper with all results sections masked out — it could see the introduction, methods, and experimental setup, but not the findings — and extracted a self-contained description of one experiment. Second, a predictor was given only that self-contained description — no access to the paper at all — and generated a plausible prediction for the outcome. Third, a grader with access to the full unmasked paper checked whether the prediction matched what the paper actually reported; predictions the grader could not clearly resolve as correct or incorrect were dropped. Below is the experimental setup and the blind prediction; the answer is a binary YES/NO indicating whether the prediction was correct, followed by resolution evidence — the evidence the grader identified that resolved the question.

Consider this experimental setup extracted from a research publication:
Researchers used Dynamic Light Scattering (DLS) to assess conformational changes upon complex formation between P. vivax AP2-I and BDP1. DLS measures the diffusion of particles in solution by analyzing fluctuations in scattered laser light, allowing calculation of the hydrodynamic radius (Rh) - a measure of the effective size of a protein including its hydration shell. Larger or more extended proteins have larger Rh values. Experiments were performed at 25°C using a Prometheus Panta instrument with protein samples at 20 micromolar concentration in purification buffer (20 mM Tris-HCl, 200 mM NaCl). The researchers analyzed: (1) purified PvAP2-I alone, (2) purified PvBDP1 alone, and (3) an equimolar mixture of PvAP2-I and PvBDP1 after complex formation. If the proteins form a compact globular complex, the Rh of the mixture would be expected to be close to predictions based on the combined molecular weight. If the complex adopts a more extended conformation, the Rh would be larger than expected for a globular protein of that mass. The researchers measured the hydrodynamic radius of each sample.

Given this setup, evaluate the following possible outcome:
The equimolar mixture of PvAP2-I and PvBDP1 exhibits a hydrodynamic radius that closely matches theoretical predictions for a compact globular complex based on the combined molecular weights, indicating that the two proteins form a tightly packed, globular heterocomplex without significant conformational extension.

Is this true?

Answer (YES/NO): NO